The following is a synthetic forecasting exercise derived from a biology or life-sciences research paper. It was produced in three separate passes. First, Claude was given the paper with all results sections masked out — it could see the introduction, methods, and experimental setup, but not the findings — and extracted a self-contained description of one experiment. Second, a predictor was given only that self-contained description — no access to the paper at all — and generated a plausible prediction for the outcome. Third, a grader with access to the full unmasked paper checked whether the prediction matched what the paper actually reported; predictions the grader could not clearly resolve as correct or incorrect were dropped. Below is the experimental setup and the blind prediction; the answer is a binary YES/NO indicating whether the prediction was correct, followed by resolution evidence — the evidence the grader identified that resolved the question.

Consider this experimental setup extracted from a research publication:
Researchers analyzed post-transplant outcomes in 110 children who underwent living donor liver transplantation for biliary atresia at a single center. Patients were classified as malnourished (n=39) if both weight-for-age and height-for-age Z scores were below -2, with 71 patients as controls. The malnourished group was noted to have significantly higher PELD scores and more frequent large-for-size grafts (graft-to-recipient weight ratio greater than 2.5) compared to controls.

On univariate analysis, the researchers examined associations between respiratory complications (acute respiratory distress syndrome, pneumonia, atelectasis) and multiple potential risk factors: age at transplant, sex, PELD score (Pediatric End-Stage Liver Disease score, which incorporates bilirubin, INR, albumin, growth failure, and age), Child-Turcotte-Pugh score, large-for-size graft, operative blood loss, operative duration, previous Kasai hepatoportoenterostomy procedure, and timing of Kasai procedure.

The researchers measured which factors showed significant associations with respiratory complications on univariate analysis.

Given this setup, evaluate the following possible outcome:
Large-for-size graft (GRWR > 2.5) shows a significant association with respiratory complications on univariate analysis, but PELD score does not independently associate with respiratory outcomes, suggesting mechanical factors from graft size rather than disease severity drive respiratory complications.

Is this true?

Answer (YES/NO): NO